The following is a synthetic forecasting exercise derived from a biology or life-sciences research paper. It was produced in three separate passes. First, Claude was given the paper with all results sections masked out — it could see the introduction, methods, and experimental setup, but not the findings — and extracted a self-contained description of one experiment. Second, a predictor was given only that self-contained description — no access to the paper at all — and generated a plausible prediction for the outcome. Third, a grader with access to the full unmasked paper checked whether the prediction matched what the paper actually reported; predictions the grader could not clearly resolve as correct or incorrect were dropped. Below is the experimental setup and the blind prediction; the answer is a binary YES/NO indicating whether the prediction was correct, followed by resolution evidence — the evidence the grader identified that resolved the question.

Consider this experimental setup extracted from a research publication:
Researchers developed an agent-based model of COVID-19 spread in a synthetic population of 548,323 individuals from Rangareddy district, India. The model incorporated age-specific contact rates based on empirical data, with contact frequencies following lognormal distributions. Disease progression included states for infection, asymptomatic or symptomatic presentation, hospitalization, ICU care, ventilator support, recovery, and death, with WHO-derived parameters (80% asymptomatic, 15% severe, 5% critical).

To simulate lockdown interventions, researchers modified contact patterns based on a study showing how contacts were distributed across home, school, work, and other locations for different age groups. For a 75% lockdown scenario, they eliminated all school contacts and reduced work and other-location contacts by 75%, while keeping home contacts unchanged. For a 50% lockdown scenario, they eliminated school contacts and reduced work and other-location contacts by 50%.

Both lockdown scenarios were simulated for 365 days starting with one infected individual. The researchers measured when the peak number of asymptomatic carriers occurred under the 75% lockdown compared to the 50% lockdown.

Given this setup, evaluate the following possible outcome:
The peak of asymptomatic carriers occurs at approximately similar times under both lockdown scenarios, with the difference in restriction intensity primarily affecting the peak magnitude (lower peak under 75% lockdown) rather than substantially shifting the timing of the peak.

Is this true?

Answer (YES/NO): YES